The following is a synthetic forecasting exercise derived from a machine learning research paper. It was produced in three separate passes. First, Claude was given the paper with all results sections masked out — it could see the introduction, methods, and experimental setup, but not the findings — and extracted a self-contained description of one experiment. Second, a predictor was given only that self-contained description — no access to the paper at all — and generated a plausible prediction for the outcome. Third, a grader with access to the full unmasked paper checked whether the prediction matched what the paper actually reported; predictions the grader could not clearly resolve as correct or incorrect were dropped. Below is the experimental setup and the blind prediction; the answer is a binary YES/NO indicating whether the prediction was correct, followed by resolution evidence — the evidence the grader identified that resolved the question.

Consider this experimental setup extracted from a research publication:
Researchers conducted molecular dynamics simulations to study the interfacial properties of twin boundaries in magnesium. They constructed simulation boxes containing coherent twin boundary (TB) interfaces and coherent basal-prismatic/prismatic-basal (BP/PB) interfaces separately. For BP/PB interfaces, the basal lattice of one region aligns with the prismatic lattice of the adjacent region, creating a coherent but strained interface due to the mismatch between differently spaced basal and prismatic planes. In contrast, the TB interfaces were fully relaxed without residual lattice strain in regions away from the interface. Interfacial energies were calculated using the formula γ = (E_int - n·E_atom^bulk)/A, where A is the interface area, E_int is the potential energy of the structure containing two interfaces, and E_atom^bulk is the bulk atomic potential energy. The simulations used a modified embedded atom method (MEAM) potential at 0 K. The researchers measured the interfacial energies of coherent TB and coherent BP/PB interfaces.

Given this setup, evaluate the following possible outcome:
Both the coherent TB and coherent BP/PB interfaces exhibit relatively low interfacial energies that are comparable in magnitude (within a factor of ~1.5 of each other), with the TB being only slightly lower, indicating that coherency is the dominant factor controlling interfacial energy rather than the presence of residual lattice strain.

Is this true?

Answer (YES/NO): NO